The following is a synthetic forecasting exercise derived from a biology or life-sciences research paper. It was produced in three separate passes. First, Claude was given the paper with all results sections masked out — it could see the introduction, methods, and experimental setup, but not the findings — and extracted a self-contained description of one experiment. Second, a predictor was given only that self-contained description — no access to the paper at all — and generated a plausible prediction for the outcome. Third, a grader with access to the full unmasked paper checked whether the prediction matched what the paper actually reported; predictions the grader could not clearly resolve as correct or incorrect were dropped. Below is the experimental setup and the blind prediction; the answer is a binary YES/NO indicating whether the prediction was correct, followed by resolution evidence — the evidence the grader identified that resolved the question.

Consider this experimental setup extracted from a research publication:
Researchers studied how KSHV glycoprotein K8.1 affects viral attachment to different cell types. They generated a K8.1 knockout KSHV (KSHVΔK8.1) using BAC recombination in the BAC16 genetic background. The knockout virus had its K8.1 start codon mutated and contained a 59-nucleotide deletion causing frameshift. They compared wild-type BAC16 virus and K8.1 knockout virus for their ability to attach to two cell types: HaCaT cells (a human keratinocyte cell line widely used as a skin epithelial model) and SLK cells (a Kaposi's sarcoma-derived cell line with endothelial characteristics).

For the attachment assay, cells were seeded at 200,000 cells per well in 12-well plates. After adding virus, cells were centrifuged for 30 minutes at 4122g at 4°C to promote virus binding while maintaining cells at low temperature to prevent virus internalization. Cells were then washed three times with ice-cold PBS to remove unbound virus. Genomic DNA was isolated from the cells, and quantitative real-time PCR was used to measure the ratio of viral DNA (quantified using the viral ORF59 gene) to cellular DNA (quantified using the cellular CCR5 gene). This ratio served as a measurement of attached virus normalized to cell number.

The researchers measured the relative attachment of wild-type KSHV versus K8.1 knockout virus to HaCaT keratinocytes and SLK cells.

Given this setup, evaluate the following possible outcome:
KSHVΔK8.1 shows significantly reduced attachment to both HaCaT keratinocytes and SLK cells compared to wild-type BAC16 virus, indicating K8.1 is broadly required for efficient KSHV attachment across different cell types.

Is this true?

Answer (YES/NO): NO